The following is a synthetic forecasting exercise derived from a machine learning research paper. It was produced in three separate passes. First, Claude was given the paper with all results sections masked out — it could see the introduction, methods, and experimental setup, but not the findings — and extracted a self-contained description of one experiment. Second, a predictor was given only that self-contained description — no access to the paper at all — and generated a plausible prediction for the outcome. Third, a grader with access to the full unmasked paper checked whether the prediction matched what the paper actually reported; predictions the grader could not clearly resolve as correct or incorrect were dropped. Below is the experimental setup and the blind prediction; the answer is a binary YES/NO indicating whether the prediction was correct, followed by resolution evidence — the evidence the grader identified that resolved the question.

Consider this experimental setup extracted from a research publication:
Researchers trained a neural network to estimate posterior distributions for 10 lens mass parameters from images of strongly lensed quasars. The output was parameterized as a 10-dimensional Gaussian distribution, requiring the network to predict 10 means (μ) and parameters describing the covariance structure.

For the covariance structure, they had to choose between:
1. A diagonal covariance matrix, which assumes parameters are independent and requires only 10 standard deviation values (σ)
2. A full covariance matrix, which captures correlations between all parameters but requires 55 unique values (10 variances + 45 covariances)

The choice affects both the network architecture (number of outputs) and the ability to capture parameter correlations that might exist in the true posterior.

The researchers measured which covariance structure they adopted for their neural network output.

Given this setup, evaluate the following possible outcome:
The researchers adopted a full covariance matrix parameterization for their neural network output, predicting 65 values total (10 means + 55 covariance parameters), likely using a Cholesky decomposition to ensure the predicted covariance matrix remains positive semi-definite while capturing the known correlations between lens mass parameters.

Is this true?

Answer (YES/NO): NO